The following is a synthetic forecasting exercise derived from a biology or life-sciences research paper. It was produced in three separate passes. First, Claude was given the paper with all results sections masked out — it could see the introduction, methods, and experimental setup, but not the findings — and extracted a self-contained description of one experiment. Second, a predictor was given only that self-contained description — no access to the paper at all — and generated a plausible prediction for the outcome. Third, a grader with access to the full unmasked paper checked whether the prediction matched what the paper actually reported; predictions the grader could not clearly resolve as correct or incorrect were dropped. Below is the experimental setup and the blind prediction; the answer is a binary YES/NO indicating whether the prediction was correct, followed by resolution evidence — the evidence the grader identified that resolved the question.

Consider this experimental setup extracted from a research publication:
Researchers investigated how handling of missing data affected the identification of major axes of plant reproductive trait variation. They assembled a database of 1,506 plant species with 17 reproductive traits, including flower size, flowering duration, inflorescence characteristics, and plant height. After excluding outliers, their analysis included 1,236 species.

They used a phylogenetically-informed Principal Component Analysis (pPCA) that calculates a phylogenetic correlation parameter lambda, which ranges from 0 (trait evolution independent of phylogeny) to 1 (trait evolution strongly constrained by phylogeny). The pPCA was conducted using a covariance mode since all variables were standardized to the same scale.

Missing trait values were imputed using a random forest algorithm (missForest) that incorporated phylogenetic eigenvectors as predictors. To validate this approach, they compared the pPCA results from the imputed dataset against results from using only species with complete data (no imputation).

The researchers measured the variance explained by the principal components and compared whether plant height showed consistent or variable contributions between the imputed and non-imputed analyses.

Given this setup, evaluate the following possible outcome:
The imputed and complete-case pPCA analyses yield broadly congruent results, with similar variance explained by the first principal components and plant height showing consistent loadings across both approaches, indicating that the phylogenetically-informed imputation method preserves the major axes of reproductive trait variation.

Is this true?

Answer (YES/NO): NO